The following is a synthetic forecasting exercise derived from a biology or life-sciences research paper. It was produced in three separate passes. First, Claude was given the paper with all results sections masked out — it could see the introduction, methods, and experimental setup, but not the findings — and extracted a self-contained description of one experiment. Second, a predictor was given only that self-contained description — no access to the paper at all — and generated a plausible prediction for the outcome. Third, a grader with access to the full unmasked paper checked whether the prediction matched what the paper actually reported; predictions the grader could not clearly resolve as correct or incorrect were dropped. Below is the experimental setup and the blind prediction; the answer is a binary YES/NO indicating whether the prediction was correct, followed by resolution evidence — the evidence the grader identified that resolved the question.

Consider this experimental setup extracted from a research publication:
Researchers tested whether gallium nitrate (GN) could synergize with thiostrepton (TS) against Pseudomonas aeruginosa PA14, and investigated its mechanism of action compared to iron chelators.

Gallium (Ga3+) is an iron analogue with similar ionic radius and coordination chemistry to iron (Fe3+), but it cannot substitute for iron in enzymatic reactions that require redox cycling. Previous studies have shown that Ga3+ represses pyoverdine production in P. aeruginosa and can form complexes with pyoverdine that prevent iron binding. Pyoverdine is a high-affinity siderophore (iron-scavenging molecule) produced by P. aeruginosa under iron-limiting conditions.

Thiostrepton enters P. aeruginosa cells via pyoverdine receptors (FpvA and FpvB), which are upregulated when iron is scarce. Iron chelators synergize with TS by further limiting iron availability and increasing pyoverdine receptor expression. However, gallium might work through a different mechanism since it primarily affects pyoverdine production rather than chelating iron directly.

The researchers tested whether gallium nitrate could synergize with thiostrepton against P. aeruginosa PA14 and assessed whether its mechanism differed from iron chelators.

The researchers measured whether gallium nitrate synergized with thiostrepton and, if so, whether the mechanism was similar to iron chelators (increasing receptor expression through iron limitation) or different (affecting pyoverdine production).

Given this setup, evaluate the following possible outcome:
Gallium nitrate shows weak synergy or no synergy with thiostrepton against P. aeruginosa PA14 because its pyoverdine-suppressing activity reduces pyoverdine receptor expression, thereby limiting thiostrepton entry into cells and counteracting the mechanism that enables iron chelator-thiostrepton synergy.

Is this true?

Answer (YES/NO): NO